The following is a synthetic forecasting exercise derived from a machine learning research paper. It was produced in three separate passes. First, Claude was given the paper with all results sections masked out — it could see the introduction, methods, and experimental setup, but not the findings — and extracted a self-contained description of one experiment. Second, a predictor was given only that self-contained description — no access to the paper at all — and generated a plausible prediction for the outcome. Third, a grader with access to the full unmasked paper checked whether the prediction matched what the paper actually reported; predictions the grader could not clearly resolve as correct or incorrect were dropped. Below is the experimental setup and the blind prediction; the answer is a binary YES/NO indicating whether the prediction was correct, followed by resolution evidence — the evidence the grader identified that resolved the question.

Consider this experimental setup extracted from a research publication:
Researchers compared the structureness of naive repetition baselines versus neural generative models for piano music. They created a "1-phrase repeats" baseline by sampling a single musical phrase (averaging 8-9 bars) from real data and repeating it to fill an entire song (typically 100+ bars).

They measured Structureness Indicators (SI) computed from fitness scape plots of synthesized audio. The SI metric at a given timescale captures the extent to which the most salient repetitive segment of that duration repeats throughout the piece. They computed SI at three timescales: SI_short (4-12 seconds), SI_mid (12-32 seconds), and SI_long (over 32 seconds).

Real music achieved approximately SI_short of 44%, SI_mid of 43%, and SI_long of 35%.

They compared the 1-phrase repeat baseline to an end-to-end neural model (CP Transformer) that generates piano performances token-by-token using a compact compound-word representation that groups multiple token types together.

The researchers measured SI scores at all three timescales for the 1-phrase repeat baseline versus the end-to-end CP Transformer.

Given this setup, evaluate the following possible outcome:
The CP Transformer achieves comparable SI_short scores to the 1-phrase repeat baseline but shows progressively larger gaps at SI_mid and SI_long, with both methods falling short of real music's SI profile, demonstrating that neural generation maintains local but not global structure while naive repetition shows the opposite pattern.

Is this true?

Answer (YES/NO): NO